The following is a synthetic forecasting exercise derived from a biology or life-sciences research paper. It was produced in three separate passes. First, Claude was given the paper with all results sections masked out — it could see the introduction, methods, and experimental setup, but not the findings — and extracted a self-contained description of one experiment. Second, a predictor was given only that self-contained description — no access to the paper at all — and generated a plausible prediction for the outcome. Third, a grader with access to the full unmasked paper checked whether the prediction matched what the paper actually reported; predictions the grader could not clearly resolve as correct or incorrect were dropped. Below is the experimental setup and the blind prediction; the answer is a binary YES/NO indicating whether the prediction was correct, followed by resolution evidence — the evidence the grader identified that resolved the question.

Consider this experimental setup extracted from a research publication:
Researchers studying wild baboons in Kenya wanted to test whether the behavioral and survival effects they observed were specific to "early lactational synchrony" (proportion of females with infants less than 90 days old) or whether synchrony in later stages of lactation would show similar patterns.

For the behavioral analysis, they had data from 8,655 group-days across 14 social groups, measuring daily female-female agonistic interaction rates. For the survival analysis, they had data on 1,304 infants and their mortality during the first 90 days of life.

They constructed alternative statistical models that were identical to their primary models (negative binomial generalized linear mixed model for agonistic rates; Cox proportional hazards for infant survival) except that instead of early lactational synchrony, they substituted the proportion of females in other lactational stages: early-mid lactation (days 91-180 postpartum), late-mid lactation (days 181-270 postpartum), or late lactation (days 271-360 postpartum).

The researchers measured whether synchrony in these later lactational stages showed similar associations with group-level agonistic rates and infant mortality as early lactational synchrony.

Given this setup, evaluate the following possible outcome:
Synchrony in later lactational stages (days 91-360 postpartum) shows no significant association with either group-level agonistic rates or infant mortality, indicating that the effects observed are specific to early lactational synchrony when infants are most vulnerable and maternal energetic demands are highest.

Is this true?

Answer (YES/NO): YES